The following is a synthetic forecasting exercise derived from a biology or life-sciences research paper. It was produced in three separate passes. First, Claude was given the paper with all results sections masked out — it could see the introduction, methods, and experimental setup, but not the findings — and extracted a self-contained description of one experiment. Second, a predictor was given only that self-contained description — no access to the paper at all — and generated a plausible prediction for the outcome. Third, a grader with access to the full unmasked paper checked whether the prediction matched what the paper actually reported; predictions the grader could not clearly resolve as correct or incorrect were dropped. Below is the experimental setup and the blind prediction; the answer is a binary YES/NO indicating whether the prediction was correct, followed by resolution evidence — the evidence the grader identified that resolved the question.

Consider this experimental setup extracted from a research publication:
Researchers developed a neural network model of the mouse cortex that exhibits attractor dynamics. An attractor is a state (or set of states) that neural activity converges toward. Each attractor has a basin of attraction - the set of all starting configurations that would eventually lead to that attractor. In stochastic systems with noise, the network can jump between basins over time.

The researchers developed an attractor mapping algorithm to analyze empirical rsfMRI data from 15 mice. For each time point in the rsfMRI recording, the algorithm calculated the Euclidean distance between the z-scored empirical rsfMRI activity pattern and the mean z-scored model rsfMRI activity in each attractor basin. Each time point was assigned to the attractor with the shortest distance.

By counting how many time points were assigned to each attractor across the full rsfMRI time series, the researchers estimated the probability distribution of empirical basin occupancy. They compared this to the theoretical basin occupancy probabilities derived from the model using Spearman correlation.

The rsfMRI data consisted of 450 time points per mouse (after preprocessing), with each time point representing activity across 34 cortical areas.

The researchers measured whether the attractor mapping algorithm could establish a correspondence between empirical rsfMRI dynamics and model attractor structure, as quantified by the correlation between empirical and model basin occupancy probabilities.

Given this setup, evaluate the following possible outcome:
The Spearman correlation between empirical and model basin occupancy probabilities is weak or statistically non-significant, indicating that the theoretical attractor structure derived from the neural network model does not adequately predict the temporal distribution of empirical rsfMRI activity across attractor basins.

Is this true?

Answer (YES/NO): NO